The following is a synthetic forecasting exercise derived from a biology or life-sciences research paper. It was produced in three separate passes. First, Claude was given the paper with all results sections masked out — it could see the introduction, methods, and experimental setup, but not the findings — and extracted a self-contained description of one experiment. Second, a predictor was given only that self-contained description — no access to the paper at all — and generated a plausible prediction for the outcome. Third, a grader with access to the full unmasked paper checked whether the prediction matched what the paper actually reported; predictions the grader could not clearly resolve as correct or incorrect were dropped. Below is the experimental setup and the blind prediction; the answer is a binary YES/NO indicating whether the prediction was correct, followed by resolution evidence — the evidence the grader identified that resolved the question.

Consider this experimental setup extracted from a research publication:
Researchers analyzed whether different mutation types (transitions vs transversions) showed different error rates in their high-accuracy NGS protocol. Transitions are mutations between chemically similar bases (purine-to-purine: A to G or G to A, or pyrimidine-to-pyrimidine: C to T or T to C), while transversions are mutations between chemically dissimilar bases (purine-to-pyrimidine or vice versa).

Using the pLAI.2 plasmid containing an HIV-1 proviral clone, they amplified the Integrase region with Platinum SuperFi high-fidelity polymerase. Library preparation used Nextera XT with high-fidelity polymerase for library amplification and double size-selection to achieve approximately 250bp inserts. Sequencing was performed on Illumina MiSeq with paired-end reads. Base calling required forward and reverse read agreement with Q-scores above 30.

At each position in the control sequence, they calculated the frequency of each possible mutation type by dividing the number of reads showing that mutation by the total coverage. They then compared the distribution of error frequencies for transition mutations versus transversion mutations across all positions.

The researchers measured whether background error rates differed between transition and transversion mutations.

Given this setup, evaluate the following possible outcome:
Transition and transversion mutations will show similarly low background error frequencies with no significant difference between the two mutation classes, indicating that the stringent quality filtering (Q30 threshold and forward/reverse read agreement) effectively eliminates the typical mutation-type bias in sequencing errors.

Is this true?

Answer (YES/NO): NO